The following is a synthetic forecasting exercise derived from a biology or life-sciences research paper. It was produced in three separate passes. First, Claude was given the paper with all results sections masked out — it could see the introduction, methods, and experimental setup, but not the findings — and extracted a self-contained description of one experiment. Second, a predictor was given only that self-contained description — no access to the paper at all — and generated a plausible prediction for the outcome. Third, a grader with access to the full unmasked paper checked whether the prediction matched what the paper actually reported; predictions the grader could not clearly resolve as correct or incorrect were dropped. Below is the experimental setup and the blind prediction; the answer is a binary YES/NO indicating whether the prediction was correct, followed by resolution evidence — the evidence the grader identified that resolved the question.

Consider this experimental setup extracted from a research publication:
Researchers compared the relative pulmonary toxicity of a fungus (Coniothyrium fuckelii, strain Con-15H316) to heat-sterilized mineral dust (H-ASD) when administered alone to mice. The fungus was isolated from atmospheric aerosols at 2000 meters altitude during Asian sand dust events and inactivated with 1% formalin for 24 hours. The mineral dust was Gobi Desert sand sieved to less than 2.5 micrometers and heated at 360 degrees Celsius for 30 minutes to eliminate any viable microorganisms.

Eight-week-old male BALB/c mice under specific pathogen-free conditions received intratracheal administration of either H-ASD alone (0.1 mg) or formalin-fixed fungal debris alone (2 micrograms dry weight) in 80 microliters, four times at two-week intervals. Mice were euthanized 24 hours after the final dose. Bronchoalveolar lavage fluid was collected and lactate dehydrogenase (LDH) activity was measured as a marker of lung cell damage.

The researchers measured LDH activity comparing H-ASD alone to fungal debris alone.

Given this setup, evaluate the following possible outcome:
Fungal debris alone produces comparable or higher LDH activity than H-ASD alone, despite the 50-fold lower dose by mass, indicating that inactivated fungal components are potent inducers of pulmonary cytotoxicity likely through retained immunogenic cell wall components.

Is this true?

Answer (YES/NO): YES